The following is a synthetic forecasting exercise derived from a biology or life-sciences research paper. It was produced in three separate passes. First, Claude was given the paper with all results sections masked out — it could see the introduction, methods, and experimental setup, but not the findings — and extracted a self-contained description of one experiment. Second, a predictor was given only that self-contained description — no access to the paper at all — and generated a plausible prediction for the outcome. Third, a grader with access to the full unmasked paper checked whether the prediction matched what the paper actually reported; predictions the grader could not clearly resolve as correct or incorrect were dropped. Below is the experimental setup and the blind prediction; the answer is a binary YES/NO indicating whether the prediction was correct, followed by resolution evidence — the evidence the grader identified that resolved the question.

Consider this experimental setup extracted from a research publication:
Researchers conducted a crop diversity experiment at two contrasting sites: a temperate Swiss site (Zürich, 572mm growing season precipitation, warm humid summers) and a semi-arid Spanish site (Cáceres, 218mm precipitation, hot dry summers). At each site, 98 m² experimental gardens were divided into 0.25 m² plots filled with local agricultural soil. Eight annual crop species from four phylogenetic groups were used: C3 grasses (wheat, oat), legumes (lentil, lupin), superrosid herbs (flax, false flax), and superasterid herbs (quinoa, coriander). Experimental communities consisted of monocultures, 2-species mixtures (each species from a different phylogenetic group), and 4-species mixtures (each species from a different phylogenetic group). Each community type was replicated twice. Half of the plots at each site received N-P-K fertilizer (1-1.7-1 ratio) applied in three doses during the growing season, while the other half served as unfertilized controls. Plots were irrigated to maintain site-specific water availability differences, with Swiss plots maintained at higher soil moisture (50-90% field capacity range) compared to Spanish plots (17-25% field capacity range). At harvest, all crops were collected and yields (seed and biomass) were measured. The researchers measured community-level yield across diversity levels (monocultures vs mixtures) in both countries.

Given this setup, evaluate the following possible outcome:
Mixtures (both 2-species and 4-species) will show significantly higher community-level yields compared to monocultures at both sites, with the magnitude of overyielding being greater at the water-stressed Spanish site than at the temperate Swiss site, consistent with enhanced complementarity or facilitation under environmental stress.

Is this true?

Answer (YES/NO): NO